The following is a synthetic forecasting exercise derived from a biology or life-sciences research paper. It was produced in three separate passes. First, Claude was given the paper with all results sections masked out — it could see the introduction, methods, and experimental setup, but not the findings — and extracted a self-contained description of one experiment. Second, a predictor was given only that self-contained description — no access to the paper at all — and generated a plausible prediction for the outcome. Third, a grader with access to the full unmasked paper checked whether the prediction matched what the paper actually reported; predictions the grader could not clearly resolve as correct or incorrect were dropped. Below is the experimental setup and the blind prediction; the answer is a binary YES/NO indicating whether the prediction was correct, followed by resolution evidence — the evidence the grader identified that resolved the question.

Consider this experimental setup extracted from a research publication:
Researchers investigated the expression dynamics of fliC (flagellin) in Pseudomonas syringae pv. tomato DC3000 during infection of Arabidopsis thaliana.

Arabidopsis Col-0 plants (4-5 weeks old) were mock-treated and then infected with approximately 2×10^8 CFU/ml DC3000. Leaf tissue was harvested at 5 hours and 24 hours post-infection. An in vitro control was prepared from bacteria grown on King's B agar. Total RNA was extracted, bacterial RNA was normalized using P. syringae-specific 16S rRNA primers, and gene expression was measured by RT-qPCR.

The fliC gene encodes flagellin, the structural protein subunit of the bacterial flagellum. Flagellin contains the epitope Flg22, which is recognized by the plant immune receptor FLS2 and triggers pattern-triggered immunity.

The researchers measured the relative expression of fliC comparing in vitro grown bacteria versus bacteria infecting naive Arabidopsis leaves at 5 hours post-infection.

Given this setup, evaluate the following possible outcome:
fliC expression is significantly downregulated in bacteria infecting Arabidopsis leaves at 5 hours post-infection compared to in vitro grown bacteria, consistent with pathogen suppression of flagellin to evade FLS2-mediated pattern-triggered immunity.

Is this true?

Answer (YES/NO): YES